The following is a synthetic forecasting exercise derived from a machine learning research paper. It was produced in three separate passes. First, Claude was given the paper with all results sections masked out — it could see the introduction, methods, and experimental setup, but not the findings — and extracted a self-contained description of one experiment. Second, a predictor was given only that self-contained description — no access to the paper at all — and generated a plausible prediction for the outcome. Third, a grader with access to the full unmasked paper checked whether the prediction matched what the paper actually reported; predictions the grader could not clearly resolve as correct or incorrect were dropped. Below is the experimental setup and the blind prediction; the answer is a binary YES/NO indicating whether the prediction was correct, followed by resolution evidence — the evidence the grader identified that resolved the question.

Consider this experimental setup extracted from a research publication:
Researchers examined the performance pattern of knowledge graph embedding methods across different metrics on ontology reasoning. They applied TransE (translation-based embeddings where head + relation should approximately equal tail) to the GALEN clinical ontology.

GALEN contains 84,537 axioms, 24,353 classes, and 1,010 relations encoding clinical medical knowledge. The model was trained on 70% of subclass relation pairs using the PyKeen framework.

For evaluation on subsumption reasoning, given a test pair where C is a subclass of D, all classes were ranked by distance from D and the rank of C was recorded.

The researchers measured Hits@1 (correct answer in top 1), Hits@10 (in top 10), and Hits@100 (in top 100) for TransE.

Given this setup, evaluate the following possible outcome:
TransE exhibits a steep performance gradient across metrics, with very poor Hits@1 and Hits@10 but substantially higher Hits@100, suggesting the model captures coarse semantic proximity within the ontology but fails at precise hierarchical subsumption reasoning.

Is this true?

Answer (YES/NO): NO